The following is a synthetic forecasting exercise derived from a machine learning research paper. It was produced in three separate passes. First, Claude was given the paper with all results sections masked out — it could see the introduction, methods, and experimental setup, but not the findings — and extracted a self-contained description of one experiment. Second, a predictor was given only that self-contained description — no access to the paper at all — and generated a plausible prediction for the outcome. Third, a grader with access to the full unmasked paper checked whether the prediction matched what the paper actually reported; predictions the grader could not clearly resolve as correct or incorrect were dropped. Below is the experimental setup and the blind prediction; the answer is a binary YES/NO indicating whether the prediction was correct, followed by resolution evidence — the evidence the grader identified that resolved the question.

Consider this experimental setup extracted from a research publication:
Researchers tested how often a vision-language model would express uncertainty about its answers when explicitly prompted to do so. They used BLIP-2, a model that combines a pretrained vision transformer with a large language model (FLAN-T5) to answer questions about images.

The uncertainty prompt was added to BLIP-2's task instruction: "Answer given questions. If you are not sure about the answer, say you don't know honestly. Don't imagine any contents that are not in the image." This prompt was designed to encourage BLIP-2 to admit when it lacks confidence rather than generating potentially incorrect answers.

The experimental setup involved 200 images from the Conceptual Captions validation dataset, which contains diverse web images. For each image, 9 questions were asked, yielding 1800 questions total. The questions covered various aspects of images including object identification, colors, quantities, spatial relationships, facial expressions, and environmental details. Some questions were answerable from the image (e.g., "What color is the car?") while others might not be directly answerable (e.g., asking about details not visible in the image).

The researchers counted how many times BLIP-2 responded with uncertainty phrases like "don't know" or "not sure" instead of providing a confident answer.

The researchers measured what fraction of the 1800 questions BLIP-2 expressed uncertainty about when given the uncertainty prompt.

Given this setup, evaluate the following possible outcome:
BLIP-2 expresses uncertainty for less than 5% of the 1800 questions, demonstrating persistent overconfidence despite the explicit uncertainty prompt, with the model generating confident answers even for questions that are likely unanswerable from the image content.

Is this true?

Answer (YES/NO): NO